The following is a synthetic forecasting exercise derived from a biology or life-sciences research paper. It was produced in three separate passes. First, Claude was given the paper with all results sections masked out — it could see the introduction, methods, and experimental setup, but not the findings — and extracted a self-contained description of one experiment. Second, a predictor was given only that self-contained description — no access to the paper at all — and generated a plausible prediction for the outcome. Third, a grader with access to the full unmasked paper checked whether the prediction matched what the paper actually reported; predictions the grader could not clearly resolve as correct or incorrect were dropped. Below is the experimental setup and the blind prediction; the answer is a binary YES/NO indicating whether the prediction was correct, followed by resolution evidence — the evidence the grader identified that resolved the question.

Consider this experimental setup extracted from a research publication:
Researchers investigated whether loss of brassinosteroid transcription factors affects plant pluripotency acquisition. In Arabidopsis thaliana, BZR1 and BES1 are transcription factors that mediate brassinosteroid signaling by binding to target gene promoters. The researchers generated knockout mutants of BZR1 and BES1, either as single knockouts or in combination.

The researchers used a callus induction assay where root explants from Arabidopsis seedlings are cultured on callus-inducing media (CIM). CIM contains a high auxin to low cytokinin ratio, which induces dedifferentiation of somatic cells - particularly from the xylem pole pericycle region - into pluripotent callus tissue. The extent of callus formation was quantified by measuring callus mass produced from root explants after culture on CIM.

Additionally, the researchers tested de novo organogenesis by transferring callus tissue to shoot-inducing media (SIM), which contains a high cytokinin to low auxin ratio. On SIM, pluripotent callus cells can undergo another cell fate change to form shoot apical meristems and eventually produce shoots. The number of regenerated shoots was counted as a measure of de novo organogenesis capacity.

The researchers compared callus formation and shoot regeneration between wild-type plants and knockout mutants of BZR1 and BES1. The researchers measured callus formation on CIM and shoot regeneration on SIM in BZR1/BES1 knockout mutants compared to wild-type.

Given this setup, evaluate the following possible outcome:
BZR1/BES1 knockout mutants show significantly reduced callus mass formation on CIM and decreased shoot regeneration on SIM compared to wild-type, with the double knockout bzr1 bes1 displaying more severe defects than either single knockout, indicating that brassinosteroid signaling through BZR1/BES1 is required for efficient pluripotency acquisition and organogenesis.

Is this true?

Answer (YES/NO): NO